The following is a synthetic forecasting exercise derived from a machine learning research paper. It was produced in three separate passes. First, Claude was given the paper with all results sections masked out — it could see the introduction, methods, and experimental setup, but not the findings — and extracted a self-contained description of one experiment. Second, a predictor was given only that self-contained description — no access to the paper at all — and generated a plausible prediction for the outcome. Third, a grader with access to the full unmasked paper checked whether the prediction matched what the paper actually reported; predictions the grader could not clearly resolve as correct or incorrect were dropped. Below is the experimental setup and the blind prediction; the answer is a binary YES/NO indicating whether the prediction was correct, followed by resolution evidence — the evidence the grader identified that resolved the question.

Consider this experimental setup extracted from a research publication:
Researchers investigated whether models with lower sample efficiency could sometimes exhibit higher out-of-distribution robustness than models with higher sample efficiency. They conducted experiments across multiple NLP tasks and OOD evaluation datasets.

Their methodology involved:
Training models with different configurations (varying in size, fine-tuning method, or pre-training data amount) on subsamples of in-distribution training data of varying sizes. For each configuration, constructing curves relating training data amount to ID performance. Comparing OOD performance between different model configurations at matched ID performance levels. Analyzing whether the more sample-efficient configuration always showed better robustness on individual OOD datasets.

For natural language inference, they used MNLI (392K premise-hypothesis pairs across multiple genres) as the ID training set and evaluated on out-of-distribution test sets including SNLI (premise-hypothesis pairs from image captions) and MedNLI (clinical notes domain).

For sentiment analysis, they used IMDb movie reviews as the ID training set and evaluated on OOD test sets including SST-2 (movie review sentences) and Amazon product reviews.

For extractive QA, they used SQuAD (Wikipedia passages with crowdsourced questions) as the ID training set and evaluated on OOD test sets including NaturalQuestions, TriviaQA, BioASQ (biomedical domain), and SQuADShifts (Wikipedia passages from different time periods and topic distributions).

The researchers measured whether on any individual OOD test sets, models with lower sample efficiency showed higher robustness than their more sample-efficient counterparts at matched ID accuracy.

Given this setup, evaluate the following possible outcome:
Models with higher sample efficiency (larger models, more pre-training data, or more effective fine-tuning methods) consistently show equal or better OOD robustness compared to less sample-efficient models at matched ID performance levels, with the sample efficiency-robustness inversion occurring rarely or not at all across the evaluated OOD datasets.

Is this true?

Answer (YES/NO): NO